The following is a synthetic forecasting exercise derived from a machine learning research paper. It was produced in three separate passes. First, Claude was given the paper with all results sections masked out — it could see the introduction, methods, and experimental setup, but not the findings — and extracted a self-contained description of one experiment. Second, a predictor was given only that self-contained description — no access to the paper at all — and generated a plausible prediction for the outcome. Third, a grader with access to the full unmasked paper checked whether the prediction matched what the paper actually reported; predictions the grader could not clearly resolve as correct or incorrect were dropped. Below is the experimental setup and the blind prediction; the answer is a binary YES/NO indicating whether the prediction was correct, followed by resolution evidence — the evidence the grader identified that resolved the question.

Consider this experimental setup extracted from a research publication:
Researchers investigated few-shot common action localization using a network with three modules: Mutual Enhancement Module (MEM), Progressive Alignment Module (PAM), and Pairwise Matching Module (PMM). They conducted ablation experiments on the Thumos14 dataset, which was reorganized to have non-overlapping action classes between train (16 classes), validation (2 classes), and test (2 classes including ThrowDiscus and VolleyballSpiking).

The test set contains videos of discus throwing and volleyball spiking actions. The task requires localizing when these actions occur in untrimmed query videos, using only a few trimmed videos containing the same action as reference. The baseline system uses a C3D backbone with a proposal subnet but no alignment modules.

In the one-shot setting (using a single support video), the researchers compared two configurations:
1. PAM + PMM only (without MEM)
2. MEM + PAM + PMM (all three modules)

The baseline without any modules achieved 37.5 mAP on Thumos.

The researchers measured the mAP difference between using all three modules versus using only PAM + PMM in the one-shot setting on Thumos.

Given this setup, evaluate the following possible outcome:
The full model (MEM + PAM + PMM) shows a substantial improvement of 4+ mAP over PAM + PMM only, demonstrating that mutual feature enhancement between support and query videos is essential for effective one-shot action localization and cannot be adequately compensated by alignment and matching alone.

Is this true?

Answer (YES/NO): NO